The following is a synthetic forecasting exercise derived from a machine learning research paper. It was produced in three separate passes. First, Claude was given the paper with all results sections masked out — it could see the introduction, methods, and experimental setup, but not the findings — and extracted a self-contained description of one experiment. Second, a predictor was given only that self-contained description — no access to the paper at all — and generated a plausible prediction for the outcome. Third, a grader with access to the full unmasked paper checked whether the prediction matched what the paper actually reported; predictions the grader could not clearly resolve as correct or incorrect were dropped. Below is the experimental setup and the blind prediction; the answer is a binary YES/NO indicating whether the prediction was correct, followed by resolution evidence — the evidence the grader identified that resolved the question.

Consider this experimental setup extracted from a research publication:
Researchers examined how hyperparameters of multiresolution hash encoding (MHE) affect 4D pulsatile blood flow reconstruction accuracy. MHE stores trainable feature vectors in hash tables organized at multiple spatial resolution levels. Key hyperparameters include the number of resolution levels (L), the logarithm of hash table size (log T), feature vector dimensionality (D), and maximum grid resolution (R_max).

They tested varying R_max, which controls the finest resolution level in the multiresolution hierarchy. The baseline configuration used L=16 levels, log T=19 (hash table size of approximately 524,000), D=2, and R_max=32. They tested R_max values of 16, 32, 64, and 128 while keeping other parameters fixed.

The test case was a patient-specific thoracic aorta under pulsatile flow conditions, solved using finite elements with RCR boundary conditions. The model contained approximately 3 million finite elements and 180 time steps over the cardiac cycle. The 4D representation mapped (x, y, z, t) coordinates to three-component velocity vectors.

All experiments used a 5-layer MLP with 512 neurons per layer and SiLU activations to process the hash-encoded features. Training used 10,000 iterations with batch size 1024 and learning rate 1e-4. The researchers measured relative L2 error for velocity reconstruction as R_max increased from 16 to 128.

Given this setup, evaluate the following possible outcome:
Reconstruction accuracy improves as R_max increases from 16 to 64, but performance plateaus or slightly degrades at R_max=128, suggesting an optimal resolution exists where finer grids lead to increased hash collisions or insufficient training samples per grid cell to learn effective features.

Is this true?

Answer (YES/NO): NO